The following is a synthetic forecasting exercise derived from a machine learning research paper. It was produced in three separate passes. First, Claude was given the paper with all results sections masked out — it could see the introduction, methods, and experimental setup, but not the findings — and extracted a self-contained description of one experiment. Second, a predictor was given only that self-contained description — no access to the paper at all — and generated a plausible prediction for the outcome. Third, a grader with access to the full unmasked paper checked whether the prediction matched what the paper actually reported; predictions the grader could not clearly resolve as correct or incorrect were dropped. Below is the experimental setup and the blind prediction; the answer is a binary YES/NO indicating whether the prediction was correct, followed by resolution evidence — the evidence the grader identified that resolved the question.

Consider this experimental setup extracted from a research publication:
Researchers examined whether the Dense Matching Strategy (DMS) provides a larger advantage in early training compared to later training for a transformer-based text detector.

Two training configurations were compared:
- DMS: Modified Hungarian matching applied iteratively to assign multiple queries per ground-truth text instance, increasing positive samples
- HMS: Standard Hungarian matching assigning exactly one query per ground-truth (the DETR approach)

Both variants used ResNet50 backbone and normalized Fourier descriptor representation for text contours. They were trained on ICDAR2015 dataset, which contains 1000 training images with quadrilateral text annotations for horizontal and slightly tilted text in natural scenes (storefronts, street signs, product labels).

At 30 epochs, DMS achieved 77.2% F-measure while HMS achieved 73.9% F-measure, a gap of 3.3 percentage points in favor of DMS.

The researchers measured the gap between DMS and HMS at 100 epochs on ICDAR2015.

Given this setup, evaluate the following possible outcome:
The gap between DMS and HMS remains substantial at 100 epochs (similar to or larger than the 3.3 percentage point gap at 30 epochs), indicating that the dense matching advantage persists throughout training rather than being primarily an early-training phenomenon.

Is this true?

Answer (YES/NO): NO